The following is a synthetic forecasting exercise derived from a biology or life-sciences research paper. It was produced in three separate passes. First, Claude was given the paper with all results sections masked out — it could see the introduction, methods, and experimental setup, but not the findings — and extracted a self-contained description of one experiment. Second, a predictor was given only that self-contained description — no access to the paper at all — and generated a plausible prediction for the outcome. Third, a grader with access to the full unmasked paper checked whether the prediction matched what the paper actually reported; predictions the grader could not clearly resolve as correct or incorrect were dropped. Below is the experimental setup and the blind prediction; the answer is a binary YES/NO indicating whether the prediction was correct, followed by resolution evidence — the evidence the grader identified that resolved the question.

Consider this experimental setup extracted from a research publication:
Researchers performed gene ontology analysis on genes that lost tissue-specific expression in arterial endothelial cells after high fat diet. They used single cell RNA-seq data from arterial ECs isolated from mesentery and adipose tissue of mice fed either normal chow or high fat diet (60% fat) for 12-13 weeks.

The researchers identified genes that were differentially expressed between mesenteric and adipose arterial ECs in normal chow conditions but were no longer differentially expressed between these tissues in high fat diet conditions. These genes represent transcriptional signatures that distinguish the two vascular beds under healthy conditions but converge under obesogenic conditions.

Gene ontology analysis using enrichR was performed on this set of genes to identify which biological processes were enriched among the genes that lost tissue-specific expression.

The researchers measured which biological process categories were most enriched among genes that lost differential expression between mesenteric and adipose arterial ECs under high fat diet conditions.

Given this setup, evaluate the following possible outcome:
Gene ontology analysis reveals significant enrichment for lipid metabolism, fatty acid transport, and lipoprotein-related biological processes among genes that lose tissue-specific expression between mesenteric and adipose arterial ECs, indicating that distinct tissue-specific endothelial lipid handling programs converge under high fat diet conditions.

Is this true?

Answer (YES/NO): NO